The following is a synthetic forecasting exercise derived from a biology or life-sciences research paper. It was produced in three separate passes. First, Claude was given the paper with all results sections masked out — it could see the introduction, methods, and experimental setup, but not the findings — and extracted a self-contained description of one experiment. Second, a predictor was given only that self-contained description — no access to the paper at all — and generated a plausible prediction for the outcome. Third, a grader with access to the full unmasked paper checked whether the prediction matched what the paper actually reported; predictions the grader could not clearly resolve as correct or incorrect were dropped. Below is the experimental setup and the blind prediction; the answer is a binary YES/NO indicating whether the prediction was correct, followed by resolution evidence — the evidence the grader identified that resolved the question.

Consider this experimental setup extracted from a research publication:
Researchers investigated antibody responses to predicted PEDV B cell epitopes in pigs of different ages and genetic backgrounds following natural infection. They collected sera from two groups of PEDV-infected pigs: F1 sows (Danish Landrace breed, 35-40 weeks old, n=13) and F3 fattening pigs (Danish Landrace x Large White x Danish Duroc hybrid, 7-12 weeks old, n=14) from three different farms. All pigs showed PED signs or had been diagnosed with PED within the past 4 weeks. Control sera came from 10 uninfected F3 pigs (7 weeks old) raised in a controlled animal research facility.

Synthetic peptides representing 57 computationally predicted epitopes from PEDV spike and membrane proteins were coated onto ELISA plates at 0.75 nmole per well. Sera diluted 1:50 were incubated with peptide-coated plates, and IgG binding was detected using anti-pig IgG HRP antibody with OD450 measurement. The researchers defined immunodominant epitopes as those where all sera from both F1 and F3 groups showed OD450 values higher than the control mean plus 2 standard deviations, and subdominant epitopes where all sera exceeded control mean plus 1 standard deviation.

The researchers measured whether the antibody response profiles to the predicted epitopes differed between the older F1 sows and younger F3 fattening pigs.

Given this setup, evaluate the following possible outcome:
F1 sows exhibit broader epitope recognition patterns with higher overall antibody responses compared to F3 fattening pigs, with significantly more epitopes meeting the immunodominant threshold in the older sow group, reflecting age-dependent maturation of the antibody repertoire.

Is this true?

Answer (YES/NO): NO